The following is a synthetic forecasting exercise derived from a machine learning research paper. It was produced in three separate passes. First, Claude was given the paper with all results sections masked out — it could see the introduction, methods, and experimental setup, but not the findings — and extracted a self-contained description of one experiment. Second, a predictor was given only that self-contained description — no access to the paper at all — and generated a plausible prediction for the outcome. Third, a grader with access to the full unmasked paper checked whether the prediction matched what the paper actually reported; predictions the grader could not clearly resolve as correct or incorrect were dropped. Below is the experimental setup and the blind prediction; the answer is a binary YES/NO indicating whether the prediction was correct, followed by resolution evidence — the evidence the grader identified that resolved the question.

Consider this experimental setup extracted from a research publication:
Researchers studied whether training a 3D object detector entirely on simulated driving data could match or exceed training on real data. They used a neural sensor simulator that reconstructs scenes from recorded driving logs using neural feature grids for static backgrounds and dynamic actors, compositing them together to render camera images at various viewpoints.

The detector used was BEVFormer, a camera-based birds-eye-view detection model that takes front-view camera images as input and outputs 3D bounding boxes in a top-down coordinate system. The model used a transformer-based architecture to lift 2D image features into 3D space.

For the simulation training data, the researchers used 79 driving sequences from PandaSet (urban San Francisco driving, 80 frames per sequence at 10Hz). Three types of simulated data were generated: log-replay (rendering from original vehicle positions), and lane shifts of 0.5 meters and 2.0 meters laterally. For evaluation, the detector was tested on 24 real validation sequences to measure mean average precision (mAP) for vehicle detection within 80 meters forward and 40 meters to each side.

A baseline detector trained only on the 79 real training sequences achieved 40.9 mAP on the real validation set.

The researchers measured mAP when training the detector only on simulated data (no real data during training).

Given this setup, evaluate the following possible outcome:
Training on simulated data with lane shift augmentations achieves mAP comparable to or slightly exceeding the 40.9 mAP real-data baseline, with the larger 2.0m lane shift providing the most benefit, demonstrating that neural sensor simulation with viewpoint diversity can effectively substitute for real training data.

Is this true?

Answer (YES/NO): NO